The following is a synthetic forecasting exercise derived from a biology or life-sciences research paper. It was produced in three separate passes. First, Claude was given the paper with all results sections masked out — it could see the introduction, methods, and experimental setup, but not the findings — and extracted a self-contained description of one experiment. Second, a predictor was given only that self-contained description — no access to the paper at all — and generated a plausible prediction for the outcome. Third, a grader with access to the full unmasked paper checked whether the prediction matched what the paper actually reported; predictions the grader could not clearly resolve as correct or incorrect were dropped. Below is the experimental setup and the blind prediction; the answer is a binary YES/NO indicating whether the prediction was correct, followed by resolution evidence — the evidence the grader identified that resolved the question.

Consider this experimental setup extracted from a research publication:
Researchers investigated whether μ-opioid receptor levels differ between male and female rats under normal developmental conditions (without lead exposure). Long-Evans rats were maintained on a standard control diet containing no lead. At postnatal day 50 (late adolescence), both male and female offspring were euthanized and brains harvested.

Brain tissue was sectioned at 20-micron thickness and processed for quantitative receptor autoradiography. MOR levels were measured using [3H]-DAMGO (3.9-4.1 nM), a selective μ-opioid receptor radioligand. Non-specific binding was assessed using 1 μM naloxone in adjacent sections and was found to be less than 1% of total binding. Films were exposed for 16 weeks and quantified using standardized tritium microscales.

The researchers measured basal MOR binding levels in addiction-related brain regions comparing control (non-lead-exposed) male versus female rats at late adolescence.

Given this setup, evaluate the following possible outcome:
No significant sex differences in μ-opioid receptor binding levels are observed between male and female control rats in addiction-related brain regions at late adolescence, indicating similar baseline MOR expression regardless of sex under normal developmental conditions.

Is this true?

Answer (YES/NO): NO